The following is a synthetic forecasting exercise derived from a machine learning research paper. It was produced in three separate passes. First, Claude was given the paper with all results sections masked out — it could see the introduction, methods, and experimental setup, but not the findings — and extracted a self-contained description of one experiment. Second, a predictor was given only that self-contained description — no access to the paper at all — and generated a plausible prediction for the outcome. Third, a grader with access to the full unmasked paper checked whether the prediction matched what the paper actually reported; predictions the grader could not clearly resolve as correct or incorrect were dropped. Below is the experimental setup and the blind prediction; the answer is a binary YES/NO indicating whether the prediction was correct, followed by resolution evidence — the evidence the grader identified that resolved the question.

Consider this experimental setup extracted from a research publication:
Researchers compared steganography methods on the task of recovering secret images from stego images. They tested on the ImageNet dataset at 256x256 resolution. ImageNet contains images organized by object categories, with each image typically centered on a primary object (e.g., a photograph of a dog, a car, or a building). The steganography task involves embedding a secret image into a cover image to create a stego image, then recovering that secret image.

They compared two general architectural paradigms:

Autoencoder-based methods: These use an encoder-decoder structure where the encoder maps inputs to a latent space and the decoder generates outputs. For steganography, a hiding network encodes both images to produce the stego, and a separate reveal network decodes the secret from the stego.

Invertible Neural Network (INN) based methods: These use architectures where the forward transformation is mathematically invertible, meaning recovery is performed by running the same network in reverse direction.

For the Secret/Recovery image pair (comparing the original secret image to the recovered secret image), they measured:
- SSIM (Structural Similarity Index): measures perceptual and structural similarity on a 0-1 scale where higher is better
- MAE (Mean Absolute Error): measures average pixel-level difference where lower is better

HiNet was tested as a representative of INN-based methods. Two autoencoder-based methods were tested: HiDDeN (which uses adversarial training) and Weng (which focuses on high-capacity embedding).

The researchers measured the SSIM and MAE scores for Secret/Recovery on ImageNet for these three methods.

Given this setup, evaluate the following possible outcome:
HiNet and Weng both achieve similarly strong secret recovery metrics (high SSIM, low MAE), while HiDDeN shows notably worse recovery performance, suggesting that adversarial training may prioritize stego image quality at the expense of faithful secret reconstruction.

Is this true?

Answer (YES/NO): NO